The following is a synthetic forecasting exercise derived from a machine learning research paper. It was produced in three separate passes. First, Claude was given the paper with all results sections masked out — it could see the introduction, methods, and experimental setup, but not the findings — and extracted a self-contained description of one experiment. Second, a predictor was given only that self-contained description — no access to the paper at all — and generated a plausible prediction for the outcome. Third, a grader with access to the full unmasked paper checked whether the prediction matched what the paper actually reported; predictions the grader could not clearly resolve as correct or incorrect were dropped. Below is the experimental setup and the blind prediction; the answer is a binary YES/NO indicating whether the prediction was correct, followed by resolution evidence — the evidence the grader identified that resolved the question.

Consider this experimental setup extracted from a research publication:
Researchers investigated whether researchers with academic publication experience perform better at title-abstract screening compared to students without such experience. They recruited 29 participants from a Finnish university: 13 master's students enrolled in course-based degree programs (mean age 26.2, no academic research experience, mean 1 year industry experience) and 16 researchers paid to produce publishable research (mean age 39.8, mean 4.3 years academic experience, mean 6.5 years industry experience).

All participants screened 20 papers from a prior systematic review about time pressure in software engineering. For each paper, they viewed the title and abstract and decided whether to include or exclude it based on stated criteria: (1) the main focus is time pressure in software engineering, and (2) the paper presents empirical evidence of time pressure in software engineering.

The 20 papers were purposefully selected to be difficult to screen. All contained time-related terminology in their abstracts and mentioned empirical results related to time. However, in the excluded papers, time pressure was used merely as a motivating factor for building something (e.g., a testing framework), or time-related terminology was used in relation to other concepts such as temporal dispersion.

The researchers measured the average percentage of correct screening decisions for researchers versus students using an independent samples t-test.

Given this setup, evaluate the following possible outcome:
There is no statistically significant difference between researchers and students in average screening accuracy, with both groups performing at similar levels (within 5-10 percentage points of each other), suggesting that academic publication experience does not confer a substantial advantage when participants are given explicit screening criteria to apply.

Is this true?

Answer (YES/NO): NO